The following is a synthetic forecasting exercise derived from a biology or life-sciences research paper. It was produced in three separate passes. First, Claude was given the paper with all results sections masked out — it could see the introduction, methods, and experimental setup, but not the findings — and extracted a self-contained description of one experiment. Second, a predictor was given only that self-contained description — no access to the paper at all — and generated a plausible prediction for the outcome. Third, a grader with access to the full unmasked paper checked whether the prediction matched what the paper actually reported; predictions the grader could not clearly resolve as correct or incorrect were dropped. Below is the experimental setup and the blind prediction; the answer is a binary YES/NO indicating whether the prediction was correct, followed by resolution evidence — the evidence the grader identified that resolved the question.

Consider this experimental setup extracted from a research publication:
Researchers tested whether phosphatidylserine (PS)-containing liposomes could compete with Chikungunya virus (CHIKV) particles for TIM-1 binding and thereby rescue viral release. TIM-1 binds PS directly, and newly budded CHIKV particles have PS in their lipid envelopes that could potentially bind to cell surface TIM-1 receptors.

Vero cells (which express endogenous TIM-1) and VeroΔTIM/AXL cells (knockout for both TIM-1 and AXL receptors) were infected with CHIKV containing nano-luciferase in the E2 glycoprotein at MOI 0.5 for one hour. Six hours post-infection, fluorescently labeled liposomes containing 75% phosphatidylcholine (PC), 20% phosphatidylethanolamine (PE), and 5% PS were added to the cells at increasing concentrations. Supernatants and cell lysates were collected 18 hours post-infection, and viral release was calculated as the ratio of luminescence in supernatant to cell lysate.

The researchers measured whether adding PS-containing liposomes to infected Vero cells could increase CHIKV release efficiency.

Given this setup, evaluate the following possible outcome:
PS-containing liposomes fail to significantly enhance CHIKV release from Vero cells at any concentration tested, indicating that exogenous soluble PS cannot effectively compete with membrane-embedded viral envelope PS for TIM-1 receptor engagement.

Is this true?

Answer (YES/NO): NO